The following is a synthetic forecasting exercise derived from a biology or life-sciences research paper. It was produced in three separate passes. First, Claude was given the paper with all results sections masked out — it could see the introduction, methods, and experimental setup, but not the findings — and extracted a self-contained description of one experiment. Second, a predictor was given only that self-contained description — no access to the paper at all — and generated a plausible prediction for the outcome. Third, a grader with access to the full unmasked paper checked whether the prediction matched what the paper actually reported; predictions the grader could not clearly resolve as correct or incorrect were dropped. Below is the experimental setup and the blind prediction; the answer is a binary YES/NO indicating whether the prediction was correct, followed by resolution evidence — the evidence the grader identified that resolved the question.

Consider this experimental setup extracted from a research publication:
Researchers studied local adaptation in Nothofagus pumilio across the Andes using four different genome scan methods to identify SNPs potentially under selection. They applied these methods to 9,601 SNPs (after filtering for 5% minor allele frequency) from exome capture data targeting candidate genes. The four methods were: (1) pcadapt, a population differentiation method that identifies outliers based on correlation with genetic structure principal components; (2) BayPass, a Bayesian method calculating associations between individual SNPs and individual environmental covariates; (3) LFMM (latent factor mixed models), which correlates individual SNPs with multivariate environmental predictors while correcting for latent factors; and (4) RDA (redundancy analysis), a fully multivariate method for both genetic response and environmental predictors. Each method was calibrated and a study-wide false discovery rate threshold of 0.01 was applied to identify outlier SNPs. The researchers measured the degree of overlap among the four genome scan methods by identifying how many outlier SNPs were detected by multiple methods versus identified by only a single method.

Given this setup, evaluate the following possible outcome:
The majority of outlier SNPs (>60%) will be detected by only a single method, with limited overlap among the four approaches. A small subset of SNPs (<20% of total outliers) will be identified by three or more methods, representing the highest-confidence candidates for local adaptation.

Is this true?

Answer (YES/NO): NO